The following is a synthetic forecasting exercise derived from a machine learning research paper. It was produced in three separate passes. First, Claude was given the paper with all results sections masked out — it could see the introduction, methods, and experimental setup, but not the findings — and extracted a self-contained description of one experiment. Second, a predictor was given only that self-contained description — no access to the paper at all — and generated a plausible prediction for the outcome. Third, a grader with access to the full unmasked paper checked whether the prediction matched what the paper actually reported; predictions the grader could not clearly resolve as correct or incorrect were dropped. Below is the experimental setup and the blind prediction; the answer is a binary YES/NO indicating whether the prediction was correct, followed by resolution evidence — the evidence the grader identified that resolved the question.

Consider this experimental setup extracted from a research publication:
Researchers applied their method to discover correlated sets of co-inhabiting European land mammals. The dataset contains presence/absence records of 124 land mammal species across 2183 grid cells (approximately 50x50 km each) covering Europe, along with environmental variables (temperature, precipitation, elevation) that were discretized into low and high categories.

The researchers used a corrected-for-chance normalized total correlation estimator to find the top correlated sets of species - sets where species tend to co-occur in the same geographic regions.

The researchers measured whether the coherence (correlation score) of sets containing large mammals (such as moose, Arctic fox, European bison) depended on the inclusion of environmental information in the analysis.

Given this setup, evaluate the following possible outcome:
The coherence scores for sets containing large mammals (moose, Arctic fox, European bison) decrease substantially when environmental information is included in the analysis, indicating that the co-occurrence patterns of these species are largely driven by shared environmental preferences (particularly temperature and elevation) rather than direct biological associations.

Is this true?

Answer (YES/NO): NO